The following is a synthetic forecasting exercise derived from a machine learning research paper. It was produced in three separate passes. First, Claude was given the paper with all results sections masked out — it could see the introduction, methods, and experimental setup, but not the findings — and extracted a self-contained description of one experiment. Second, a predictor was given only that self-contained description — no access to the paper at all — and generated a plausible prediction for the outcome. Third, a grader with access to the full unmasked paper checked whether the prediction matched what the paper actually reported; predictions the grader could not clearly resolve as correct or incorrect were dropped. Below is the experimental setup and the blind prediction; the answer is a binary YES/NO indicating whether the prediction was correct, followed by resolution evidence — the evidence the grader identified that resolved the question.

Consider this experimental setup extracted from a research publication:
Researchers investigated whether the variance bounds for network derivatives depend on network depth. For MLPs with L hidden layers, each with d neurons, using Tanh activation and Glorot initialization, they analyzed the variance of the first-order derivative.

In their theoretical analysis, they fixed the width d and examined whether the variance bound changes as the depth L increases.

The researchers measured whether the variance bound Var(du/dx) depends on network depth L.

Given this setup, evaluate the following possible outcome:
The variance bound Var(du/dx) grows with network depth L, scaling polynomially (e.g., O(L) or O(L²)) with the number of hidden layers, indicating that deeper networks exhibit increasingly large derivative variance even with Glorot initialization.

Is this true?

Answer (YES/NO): NO